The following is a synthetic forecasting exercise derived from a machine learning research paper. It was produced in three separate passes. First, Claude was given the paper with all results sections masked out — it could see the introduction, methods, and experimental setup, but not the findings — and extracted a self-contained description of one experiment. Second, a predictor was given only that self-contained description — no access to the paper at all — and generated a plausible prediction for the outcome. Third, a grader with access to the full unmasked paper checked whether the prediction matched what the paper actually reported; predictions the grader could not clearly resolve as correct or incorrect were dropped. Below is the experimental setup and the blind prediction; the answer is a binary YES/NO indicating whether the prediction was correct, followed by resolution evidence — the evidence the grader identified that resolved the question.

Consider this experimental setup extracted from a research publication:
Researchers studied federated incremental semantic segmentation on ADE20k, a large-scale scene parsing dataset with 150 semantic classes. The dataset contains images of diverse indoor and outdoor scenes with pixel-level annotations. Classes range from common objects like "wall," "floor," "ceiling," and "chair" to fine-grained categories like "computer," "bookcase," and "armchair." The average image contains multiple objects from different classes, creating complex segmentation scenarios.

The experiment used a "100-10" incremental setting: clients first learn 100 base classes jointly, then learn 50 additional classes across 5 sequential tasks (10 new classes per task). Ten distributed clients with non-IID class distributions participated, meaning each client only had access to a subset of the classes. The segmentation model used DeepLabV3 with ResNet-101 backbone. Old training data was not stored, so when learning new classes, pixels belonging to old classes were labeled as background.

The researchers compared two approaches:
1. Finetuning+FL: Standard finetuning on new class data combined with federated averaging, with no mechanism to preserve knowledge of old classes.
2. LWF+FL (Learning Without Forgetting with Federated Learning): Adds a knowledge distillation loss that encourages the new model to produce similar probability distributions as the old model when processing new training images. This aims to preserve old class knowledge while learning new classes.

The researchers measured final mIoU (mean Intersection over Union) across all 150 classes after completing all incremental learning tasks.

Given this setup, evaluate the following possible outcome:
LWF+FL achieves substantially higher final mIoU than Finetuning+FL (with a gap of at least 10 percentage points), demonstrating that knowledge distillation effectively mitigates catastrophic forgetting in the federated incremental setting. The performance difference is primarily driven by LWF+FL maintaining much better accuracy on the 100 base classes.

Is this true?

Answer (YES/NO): NO